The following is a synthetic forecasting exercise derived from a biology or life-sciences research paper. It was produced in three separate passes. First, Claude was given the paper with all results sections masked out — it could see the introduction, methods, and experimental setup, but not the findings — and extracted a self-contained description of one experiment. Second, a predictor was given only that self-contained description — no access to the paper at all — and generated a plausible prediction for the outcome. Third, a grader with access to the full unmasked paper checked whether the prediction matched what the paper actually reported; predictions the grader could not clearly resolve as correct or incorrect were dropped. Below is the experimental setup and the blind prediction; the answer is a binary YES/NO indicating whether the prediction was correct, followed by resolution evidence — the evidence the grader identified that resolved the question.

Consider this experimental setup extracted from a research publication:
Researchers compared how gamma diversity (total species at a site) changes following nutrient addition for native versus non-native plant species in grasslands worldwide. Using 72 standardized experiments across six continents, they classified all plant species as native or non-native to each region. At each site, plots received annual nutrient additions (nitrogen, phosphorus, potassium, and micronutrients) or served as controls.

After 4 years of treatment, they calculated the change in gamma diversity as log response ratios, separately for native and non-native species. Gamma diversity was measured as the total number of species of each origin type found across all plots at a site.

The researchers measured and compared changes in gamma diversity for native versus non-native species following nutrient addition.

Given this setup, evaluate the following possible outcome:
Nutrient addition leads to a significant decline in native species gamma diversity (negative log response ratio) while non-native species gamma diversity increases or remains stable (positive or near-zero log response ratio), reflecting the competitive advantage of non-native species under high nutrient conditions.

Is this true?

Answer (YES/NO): YES